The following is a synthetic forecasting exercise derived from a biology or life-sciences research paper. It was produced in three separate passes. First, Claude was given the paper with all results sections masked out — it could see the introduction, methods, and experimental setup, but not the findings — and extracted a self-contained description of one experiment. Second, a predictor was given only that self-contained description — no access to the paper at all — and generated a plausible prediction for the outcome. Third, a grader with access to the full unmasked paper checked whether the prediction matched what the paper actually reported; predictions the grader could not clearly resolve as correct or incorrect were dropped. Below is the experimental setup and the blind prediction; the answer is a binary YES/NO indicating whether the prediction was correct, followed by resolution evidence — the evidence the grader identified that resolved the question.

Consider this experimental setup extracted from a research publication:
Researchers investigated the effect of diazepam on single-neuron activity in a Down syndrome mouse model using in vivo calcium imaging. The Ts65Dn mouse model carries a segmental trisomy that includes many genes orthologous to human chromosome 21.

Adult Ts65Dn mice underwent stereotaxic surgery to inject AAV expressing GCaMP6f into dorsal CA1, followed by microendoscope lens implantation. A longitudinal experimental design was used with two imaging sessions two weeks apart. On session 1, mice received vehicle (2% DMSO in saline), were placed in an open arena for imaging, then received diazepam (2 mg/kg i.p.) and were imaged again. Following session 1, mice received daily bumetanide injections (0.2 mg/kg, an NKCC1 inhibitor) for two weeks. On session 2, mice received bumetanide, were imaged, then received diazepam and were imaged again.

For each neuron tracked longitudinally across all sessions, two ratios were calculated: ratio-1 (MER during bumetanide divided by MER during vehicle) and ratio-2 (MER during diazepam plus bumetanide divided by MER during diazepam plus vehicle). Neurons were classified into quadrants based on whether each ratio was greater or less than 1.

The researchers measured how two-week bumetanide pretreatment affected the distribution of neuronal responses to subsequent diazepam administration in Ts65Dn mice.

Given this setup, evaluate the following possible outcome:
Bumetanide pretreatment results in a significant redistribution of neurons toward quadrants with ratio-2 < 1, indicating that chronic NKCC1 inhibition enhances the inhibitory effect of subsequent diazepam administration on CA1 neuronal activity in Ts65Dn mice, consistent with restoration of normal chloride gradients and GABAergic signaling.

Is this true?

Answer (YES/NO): YES